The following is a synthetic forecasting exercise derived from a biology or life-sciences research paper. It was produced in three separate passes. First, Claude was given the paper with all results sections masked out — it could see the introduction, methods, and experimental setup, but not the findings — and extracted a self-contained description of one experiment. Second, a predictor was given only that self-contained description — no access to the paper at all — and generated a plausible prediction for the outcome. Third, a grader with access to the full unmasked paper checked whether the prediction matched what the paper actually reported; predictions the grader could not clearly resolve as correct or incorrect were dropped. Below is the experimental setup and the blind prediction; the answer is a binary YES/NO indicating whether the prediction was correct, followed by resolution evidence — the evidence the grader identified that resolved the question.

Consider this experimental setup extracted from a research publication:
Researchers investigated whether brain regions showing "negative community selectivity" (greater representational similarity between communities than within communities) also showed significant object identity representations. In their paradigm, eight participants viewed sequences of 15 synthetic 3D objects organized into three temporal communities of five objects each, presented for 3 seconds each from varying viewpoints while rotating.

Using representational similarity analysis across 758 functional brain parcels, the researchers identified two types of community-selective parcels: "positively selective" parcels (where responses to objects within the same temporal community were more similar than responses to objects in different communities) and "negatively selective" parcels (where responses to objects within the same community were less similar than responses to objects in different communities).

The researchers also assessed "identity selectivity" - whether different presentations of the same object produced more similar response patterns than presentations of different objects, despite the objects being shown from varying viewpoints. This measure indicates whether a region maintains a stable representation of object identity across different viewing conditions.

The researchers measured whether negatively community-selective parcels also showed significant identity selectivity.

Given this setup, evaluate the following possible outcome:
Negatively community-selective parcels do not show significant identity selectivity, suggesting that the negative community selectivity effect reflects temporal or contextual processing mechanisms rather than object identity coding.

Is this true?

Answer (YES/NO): YES